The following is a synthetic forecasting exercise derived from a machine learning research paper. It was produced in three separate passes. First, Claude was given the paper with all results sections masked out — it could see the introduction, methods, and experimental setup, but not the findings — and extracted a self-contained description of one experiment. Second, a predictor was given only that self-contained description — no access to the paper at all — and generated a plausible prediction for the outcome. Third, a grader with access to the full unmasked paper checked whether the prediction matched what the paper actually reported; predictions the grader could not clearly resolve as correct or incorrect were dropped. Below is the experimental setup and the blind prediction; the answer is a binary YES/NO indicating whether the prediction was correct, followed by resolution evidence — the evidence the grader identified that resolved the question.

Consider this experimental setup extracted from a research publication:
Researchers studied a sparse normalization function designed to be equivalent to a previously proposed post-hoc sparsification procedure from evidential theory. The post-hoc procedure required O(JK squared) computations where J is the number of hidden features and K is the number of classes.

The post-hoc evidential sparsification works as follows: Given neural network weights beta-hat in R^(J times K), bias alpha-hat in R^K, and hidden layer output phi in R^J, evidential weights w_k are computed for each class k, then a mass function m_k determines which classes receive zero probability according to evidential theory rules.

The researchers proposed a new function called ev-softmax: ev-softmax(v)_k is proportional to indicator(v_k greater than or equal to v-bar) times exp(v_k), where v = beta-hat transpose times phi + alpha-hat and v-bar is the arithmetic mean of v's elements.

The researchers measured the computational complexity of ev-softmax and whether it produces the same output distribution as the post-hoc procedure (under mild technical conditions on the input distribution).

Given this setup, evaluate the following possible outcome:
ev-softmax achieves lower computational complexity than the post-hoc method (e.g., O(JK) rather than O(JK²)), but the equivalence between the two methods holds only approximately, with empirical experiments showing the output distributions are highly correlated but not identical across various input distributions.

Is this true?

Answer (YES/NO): NO